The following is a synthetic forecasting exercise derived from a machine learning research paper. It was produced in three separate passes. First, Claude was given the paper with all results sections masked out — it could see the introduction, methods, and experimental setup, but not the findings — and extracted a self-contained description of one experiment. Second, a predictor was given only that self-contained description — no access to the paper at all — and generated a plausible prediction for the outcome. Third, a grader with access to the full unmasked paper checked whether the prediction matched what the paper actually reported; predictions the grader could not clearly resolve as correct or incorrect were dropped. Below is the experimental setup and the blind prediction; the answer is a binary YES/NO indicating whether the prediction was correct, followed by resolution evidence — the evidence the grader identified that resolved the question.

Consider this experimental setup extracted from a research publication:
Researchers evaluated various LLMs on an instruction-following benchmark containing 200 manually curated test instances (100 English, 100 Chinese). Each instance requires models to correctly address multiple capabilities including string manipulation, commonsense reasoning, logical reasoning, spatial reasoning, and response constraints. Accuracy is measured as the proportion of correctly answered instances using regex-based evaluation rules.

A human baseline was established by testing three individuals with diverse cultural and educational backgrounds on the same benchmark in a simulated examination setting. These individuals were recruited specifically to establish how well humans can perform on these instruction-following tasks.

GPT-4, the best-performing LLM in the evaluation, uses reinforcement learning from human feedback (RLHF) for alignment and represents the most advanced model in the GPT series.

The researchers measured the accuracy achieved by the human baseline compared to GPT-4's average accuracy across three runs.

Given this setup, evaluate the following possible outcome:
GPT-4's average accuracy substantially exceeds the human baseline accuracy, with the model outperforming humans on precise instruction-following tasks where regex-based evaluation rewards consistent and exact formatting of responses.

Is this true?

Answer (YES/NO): NO